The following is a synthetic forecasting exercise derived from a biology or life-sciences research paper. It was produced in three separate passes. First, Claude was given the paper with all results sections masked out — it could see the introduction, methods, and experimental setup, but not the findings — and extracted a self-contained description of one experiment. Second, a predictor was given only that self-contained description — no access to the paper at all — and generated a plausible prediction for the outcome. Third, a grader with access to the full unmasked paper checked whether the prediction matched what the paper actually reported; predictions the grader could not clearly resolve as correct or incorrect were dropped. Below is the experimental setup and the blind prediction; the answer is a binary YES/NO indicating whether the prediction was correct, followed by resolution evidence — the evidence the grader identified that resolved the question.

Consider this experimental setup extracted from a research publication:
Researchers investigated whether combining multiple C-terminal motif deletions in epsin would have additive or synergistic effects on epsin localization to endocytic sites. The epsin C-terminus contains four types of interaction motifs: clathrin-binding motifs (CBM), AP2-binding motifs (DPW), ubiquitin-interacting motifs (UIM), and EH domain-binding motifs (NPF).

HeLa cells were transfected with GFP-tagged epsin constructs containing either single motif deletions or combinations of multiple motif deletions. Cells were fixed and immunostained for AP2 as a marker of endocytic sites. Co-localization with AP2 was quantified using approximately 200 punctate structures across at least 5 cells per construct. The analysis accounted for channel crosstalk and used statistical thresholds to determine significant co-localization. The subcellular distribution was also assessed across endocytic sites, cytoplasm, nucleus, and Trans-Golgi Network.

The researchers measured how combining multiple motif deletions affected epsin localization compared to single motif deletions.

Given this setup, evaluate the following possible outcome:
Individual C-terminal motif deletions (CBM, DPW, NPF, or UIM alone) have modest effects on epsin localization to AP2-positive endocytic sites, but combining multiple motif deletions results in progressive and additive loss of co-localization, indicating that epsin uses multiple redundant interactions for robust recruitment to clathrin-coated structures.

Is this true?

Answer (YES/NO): NO